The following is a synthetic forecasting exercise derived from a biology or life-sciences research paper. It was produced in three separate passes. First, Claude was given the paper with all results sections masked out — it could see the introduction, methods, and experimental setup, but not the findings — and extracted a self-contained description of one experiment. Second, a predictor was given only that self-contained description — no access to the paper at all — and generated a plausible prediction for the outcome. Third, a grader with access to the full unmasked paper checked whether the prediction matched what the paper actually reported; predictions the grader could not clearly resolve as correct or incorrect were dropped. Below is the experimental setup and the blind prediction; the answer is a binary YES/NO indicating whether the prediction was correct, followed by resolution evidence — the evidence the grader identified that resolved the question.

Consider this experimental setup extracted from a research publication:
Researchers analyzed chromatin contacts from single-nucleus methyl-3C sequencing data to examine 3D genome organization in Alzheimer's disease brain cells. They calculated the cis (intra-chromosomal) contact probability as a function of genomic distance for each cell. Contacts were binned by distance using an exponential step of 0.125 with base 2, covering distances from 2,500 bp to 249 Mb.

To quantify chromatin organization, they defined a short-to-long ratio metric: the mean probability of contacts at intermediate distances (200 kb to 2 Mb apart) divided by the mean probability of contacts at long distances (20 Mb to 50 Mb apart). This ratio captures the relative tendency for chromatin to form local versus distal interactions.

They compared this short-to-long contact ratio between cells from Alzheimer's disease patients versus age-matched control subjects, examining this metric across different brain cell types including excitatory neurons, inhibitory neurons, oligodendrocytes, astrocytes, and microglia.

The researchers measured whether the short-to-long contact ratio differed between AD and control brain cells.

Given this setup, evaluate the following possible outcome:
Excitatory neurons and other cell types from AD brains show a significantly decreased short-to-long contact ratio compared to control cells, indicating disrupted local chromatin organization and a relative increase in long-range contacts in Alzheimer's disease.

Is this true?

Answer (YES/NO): YES